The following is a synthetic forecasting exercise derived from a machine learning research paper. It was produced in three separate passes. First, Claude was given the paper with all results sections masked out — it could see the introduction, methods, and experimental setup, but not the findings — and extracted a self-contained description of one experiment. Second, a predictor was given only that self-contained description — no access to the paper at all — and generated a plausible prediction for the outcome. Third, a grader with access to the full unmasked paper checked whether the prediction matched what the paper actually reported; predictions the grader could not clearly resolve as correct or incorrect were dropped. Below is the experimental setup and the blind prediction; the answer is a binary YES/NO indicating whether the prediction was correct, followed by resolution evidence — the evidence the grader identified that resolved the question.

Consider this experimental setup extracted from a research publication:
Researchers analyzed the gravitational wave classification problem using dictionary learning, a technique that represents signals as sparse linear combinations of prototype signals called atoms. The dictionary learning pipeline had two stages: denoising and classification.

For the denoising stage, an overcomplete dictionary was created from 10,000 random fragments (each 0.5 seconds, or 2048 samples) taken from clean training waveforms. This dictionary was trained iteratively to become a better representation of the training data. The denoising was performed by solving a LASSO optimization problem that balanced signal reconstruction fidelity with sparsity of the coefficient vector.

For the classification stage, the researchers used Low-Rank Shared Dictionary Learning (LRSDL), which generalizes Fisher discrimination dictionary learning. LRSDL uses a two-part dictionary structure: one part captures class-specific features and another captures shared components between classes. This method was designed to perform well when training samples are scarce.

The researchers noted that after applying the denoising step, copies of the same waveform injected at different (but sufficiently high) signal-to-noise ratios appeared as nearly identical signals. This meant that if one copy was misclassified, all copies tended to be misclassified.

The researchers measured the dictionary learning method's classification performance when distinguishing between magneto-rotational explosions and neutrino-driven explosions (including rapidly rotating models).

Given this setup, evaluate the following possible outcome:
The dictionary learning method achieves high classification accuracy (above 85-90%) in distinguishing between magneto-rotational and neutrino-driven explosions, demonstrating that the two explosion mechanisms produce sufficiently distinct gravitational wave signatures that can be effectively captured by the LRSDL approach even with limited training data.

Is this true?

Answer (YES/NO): NO